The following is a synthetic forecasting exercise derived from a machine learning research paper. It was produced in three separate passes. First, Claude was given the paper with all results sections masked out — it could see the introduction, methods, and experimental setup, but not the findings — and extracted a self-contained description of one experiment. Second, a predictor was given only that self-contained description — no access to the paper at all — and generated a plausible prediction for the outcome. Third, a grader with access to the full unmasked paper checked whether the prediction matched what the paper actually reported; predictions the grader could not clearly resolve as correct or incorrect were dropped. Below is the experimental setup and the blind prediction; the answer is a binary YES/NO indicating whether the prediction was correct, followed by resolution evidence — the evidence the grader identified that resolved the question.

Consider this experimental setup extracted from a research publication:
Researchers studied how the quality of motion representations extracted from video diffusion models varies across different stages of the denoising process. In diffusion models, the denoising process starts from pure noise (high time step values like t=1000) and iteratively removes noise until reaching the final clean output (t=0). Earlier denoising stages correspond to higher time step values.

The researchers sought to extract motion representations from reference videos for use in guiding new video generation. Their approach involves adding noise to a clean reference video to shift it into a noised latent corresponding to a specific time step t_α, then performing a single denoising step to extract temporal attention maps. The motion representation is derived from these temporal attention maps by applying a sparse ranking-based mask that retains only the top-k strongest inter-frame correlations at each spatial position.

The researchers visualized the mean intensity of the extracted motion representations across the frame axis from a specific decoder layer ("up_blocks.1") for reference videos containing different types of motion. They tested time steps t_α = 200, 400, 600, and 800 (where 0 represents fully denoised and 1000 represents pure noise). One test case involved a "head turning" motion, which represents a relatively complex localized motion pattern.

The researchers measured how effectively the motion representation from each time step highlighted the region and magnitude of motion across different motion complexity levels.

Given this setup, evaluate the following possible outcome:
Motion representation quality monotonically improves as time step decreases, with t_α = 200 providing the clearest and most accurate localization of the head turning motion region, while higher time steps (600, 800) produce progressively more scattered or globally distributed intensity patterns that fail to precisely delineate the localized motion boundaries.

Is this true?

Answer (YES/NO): NO